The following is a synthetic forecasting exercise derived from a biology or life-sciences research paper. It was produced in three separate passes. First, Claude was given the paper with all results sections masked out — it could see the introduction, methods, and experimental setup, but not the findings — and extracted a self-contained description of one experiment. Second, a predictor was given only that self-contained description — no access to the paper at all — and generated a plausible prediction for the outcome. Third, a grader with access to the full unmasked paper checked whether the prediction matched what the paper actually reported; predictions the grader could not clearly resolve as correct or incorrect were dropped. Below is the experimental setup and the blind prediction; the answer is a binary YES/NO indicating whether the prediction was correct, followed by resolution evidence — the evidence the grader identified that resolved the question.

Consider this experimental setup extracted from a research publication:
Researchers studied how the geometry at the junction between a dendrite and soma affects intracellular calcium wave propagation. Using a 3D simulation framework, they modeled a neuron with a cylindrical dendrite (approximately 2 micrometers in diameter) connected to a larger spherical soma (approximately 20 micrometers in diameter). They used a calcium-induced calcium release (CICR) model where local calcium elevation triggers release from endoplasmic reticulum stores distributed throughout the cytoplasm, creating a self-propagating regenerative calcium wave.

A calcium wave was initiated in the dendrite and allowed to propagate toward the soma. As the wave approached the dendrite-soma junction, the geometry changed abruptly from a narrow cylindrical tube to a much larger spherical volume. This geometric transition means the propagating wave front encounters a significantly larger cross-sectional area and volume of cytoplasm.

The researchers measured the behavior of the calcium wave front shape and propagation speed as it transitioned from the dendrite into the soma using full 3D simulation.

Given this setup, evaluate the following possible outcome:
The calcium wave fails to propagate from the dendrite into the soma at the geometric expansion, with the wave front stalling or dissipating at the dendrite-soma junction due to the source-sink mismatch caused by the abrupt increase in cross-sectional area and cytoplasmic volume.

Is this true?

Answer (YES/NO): NO